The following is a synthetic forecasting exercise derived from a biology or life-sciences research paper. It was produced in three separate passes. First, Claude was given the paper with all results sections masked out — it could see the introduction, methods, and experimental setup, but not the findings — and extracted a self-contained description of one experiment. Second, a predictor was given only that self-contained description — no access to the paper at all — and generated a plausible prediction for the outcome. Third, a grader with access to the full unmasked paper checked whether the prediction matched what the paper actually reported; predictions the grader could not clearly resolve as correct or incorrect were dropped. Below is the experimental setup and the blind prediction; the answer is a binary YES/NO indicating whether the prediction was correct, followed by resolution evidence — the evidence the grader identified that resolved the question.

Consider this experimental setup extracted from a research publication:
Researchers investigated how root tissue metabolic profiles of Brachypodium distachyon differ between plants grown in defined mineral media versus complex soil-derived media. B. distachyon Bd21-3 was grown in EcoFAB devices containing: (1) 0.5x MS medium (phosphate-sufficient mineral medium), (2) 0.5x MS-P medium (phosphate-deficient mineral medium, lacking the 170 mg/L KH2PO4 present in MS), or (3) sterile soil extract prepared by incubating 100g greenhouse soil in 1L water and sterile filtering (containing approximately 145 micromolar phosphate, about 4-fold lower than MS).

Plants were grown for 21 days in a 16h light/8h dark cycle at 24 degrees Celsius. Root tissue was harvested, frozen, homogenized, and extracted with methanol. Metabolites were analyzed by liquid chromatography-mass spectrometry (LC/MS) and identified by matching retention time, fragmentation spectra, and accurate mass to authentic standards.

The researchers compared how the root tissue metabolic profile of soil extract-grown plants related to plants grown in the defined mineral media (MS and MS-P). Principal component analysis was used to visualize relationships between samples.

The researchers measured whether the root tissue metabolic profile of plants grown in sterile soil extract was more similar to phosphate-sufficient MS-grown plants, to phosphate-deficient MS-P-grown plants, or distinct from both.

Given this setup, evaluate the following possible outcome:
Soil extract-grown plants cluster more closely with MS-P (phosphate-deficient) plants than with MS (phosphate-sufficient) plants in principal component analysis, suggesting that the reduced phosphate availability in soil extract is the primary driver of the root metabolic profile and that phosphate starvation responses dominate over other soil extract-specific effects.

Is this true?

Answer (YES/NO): NO